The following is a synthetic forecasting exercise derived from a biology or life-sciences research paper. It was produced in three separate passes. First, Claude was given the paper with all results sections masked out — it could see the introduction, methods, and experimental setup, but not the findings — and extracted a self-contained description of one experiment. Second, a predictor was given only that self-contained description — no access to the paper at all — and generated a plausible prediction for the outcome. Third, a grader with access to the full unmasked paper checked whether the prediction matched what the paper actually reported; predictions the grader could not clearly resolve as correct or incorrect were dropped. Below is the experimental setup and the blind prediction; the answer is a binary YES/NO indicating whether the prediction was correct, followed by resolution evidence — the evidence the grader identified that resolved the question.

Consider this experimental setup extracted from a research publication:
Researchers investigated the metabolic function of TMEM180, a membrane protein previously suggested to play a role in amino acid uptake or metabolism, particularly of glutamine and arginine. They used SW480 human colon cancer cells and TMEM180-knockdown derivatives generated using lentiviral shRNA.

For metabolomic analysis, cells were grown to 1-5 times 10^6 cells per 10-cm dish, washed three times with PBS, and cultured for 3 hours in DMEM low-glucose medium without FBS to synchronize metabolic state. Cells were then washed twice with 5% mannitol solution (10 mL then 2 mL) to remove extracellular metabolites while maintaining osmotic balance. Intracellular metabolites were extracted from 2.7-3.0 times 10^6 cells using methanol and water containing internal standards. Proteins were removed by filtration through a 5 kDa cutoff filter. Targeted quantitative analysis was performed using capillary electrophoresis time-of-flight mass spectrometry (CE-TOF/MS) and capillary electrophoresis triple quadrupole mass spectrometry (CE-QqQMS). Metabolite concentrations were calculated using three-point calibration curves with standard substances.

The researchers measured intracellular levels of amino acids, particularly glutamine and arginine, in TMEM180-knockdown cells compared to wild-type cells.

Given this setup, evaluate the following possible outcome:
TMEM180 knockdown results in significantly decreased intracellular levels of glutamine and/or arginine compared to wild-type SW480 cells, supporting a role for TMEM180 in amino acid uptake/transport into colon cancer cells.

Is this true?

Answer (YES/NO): YES